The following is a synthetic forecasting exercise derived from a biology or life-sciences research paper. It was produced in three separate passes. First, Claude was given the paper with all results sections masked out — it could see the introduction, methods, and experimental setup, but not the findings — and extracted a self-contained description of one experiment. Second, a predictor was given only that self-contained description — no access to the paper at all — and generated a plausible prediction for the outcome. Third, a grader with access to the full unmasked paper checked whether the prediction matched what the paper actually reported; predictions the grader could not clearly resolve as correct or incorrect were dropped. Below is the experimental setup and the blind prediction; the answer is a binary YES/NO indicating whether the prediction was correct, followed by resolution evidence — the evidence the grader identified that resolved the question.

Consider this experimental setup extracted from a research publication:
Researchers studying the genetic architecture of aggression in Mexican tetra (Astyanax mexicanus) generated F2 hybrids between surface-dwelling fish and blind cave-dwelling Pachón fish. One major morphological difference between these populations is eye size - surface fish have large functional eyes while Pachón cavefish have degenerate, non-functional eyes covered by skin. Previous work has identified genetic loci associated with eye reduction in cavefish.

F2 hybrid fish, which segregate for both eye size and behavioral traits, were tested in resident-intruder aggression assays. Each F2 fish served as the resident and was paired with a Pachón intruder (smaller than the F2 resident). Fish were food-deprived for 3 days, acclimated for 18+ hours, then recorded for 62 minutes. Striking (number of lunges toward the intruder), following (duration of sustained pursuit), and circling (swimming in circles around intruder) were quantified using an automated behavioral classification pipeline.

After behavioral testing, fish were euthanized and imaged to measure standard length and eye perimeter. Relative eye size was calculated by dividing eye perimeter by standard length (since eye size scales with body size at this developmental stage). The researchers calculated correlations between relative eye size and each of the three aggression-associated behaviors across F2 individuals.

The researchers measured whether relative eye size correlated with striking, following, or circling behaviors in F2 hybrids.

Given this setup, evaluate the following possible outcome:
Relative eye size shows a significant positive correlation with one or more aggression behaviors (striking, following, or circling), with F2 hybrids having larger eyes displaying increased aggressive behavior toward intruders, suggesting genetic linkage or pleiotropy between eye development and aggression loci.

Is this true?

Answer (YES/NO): YES